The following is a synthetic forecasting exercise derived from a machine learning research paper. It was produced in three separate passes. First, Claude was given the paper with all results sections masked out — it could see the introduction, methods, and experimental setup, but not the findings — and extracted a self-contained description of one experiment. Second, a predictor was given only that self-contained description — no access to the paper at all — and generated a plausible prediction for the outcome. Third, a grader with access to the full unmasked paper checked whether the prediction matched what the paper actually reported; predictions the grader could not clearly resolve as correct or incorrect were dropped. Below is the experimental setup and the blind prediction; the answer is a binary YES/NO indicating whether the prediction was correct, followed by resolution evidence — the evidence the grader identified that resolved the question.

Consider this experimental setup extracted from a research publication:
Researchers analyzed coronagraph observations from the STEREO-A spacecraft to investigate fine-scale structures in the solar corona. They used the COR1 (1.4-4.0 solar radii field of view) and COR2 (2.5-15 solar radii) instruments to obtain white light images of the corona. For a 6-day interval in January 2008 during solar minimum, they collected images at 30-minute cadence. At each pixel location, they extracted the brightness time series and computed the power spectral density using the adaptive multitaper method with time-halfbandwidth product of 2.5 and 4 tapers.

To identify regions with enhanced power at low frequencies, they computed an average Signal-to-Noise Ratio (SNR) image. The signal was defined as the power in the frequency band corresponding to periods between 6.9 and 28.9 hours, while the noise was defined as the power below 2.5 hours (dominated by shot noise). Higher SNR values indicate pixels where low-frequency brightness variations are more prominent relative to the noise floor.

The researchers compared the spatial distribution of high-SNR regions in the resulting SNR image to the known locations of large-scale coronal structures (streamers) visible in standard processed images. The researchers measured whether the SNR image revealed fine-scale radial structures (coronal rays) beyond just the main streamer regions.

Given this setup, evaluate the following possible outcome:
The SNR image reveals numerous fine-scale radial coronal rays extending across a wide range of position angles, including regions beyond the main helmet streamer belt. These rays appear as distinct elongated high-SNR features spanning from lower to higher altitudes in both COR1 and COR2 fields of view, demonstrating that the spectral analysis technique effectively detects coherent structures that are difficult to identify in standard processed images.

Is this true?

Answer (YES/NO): NO